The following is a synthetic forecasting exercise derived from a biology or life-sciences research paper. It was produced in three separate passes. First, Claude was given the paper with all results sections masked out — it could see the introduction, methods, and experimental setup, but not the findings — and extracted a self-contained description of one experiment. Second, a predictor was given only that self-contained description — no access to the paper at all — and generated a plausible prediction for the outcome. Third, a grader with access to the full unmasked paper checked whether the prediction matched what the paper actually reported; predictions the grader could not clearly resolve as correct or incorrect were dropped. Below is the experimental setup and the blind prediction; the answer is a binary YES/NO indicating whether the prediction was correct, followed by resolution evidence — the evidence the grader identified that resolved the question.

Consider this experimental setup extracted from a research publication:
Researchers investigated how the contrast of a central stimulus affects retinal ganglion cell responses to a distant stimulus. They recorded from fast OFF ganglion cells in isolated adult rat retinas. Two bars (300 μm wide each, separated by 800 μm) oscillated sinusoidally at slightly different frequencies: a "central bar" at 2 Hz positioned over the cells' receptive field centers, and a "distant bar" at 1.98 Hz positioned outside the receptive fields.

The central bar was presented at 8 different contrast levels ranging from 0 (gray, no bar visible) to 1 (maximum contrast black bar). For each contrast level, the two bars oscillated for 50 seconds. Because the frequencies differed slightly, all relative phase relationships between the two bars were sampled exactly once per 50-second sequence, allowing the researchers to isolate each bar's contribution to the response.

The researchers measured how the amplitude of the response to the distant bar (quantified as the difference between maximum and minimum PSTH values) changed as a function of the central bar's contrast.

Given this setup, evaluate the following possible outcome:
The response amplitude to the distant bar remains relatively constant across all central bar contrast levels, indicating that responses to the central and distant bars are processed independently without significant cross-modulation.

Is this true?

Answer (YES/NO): NO